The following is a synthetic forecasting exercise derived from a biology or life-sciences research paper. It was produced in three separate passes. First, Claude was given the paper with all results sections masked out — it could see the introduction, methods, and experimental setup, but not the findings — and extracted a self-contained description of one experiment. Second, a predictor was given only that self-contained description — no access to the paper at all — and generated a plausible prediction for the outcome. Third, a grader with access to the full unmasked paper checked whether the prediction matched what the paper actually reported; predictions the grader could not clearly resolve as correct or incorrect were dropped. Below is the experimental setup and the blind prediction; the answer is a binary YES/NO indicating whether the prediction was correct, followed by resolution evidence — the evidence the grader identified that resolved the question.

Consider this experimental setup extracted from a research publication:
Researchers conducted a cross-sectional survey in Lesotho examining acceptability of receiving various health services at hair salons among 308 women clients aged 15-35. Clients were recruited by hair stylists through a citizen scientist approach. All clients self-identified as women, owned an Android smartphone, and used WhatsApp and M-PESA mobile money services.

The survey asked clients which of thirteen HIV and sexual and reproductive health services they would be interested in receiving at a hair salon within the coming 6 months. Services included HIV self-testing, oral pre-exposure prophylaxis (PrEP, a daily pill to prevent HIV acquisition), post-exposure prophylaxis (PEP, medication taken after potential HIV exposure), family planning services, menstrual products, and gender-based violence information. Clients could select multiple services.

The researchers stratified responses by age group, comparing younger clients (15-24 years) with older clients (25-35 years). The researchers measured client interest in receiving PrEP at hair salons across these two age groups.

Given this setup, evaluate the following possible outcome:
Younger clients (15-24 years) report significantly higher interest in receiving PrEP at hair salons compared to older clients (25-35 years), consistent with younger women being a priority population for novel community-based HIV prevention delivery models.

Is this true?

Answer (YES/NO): NO